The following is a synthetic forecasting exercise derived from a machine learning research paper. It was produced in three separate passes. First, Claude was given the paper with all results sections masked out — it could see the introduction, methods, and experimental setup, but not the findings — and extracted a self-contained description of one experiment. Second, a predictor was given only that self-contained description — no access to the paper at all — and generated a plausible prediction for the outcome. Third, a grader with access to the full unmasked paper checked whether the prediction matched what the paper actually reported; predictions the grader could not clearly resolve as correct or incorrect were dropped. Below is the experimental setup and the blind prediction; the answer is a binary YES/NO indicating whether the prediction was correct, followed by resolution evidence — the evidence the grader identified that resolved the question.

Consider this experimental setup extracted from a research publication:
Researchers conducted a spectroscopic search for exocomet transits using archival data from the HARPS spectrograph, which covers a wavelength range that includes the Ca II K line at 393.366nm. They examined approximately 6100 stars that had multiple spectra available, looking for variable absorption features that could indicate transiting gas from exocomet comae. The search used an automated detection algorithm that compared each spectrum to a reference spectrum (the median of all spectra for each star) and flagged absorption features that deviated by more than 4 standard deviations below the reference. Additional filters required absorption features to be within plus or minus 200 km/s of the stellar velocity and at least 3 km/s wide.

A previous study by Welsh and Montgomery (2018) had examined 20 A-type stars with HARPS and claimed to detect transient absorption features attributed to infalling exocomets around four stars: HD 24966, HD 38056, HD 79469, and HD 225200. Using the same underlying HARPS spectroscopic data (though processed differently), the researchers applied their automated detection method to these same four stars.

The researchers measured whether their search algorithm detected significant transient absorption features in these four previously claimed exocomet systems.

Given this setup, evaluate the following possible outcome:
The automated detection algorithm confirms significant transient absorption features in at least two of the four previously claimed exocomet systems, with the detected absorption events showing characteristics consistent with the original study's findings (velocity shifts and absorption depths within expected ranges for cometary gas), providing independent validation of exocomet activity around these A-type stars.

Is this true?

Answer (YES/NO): NO